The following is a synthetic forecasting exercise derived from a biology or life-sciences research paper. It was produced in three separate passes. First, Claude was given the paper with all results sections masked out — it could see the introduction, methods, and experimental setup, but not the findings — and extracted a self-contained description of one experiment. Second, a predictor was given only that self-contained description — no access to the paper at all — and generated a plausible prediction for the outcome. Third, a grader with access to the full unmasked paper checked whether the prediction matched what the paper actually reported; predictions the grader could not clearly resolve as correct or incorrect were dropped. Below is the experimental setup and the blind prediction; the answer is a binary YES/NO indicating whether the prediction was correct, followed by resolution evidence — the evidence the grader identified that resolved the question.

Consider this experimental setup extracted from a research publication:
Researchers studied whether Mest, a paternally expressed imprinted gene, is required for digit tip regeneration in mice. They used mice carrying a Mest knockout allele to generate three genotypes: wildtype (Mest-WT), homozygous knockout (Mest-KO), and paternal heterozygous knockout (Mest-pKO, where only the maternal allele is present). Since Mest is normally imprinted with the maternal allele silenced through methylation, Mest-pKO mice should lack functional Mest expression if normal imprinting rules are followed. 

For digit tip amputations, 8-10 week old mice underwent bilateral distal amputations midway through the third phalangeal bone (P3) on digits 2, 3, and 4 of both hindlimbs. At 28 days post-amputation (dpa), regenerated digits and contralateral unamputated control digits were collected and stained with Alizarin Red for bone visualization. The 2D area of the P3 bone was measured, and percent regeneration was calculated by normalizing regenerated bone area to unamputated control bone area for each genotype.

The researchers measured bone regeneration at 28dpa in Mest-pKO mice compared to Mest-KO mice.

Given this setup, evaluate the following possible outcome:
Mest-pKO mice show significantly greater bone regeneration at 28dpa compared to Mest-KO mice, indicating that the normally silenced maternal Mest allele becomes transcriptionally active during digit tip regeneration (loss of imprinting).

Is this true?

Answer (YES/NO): NO